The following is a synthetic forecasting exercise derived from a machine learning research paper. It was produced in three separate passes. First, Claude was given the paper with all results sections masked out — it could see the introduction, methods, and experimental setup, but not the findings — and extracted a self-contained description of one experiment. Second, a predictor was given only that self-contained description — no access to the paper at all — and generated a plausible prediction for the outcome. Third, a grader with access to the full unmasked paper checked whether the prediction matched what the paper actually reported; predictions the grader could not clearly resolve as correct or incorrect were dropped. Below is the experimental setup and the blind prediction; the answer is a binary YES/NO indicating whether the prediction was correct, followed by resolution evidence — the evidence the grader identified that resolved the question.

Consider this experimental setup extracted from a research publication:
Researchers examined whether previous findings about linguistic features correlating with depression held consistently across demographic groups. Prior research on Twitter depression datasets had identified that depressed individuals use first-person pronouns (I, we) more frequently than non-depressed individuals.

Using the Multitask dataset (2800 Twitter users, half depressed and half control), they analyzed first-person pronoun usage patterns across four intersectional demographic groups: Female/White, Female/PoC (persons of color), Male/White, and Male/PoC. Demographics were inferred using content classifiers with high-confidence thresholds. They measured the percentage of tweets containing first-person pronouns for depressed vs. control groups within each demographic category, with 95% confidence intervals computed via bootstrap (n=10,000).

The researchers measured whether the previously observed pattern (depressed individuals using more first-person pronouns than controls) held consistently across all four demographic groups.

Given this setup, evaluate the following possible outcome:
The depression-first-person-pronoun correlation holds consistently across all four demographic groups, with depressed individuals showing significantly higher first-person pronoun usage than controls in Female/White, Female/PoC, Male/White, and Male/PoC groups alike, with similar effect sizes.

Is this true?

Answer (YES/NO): NO